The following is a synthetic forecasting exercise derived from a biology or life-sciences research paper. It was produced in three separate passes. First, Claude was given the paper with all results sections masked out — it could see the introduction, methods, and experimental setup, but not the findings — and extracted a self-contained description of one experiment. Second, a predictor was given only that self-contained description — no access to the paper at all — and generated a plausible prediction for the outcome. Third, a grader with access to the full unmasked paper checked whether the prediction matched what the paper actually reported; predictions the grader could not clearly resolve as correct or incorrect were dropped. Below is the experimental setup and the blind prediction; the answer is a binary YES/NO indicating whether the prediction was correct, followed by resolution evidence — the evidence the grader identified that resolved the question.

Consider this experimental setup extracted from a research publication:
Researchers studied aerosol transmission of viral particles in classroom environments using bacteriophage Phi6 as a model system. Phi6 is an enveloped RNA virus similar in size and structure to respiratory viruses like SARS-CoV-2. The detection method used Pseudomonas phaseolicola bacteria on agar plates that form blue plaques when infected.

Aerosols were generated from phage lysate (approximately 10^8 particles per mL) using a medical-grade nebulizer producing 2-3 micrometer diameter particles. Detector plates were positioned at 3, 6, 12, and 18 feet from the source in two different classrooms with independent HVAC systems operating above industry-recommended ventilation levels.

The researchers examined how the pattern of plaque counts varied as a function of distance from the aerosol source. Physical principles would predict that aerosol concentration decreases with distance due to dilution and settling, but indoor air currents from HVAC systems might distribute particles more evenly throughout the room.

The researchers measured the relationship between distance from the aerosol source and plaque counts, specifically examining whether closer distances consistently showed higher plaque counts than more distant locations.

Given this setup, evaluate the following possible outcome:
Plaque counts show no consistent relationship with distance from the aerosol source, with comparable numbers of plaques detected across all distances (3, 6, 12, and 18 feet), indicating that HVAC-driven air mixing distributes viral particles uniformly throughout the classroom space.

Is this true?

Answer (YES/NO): NO